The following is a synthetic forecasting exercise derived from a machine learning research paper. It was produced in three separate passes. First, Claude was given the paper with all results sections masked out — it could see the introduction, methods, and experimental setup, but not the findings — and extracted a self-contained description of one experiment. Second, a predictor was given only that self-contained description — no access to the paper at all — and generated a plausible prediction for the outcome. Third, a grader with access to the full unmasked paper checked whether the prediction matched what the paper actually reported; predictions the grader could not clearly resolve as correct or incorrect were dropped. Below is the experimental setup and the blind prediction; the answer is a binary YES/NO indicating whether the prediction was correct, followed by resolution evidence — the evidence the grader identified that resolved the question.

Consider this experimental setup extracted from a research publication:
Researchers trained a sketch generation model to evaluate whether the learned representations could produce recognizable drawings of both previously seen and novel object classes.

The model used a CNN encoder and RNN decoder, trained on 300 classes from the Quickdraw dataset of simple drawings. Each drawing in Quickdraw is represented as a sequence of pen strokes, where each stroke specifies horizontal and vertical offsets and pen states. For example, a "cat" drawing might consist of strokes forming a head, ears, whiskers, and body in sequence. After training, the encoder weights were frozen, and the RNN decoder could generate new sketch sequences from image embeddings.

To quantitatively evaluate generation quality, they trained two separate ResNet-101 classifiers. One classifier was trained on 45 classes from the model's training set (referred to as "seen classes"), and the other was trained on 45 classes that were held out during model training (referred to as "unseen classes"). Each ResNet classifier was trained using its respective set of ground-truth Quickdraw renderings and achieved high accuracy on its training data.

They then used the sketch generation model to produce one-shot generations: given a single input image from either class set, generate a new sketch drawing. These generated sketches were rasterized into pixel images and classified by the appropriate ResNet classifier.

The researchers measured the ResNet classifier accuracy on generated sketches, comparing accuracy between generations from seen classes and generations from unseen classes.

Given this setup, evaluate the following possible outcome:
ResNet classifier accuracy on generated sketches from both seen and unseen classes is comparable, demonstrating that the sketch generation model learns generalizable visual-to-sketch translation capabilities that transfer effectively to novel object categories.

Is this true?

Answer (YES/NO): YES